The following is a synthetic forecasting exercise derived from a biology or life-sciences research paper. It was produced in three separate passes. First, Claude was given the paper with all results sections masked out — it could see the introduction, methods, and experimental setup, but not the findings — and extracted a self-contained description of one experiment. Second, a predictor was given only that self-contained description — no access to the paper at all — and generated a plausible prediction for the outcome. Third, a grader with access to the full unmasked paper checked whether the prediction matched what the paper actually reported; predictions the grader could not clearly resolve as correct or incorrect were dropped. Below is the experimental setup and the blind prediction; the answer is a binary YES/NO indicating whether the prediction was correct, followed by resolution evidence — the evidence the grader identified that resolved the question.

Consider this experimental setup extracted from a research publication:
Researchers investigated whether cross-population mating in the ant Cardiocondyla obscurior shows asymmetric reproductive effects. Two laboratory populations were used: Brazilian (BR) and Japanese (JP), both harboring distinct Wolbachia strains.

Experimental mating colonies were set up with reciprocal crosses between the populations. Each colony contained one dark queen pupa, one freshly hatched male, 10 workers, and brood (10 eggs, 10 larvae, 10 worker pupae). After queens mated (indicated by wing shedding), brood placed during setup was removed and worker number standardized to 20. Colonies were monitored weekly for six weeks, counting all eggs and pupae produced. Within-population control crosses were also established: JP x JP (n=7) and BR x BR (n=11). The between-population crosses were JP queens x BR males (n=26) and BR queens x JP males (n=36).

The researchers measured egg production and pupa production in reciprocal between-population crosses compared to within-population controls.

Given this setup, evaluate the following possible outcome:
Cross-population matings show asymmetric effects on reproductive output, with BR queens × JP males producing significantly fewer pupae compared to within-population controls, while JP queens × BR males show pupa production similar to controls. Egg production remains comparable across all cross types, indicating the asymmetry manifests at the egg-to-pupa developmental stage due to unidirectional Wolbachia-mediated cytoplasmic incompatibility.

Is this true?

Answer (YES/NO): NO